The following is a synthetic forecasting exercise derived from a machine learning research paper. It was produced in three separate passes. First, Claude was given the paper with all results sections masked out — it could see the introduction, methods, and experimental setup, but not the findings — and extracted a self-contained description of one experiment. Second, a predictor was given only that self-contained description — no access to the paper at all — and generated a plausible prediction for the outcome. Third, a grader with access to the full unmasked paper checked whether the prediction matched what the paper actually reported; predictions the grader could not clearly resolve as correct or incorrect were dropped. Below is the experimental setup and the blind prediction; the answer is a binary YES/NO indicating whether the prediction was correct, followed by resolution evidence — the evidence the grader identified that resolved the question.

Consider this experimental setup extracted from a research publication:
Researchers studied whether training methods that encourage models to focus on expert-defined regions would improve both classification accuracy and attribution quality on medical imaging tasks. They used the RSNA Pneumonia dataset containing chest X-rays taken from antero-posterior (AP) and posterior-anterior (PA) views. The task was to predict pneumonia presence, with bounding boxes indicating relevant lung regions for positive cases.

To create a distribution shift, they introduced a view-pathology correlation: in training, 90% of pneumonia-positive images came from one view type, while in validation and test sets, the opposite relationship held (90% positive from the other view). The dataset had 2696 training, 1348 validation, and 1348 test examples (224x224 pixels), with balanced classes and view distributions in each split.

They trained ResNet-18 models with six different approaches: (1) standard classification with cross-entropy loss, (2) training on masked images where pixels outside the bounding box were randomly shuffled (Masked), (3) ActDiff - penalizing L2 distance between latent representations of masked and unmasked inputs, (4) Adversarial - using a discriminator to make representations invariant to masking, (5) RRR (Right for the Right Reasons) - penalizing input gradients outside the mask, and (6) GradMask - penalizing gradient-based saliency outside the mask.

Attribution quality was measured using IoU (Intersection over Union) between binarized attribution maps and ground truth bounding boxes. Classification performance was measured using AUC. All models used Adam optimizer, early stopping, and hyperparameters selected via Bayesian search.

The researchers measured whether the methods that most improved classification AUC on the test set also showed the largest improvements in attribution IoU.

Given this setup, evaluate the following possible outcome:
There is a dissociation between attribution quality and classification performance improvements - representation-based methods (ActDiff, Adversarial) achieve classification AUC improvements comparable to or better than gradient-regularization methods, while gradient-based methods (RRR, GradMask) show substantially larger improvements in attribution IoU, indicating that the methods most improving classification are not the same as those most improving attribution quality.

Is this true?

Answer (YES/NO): YES